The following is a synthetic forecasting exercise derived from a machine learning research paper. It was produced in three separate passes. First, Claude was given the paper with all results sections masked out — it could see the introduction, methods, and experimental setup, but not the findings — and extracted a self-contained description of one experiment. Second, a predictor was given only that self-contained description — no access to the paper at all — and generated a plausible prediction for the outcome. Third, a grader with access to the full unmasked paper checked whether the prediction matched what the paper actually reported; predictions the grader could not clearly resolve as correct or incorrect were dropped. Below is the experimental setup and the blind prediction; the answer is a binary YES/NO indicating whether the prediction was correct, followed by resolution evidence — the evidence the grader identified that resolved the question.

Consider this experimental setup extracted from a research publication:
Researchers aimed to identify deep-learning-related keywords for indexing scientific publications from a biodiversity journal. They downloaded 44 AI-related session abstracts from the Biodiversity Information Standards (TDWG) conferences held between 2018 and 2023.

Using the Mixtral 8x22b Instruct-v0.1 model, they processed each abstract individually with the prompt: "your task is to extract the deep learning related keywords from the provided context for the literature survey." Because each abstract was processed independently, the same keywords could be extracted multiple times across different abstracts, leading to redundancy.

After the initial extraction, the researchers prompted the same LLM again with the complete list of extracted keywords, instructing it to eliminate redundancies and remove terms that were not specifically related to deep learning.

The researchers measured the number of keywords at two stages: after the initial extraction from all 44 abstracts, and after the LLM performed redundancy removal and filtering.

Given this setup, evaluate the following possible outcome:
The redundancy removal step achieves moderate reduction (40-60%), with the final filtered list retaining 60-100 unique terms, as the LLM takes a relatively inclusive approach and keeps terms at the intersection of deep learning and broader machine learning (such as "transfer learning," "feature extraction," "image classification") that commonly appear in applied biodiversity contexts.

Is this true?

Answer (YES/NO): NO